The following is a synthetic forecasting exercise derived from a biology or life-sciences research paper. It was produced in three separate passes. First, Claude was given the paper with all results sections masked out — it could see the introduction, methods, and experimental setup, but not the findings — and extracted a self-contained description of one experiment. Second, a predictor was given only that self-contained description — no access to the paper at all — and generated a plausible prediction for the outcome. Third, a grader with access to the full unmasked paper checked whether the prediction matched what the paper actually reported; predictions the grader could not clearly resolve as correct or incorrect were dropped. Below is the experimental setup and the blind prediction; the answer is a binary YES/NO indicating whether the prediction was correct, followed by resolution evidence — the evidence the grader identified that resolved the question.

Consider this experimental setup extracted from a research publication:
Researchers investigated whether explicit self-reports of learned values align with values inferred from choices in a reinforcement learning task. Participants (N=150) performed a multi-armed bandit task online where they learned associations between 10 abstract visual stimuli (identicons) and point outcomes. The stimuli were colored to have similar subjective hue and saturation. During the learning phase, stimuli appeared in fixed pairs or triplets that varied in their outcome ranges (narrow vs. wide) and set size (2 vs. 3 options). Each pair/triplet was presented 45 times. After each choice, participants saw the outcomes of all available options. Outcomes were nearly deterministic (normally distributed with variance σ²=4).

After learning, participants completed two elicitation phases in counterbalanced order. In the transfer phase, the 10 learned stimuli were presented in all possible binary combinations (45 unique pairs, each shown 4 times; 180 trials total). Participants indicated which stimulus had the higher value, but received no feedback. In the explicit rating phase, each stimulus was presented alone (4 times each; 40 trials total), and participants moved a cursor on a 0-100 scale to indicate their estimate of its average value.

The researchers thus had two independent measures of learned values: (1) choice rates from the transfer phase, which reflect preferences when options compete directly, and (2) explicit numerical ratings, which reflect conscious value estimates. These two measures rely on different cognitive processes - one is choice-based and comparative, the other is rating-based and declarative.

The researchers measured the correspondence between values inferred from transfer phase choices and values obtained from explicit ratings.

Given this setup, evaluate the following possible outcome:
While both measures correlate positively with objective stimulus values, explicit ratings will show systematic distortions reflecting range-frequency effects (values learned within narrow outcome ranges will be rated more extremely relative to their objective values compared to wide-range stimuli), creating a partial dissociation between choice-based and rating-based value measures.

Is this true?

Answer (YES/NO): NO